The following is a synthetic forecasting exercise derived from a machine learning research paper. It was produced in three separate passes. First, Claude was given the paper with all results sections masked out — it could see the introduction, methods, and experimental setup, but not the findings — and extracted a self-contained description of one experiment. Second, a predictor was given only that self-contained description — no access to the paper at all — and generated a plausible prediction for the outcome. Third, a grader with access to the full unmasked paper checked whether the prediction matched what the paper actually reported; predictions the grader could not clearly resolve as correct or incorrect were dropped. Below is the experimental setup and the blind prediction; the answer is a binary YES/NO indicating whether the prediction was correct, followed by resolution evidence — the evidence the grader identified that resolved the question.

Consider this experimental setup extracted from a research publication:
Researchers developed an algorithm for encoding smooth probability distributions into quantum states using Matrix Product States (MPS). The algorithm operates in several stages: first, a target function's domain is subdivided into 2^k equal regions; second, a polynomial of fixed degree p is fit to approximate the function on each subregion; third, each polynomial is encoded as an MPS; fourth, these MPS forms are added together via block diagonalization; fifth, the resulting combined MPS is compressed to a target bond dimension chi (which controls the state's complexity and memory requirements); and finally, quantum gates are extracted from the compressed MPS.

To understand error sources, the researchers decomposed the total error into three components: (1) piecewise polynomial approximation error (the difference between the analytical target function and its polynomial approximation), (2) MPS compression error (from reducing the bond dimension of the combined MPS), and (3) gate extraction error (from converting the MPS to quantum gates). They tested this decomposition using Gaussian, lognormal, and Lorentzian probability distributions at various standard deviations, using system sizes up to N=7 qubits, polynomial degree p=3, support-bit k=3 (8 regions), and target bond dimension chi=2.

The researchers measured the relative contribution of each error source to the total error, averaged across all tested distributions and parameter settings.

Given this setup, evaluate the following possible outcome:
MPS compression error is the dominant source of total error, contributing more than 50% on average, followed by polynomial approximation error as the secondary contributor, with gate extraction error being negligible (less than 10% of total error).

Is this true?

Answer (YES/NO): YES